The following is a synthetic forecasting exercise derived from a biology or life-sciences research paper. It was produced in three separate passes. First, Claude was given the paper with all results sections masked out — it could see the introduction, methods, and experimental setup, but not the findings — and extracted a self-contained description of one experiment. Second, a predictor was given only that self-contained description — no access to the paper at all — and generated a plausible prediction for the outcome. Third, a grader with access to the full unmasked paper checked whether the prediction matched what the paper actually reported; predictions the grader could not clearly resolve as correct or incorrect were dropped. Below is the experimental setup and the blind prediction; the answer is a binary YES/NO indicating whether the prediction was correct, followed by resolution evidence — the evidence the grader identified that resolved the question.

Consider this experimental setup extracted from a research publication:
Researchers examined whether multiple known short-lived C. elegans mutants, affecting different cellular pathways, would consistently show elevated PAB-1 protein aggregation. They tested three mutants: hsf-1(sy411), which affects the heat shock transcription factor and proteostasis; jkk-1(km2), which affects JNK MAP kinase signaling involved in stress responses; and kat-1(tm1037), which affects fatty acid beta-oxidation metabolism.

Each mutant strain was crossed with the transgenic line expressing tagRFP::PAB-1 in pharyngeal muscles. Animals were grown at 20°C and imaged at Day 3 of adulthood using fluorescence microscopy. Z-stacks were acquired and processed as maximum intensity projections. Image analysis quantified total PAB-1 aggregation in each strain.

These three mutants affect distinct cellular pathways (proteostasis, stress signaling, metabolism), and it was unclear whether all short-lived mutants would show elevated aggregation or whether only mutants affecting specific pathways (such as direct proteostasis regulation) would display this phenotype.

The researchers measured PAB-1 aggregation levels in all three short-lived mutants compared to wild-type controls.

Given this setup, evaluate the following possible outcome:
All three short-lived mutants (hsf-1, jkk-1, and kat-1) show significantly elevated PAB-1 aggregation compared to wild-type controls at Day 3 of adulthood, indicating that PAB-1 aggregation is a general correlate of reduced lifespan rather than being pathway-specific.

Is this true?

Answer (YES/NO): NO